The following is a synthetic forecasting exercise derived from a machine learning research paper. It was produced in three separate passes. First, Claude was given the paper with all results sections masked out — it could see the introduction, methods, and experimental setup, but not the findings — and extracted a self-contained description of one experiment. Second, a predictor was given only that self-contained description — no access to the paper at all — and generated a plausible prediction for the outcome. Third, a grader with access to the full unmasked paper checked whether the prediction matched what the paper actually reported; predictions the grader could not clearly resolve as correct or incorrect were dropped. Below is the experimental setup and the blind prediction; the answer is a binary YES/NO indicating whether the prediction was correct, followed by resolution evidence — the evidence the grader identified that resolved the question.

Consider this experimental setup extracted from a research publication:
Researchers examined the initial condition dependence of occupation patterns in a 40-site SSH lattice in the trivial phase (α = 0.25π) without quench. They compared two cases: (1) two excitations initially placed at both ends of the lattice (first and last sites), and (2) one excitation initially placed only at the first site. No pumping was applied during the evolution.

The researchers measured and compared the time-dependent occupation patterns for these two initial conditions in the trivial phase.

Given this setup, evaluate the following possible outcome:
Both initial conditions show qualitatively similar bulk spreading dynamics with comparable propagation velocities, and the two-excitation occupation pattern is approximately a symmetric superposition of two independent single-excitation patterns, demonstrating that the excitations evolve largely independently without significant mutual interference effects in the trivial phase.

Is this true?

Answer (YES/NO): NO